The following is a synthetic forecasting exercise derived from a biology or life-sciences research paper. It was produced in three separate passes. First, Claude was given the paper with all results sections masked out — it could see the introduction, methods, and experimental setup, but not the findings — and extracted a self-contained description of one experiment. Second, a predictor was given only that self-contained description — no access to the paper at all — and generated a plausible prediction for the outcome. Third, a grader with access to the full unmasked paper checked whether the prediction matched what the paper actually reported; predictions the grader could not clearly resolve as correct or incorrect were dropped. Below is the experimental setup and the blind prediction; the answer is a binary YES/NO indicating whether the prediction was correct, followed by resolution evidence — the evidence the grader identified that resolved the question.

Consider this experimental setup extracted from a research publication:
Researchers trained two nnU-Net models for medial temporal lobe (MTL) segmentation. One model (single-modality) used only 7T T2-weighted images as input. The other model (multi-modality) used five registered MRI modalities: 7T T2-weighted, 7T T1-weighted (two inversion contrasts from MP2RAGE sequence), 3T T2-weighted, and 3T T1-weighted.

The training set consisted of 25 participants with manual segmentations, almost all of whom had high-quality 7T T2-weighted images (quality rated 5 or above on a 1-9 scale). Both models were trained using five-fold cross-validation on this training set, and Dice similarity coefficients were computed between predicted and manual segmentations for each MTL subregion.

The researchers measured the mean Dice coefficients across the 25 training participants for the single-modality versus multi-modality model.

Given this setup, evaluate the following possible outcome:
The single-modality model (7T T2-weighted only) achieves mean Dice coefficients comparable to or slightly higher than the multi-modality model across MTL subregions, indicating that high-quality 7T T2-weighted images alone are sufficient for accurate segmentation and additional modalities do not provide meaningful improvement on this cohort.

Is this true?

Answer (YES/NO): NO